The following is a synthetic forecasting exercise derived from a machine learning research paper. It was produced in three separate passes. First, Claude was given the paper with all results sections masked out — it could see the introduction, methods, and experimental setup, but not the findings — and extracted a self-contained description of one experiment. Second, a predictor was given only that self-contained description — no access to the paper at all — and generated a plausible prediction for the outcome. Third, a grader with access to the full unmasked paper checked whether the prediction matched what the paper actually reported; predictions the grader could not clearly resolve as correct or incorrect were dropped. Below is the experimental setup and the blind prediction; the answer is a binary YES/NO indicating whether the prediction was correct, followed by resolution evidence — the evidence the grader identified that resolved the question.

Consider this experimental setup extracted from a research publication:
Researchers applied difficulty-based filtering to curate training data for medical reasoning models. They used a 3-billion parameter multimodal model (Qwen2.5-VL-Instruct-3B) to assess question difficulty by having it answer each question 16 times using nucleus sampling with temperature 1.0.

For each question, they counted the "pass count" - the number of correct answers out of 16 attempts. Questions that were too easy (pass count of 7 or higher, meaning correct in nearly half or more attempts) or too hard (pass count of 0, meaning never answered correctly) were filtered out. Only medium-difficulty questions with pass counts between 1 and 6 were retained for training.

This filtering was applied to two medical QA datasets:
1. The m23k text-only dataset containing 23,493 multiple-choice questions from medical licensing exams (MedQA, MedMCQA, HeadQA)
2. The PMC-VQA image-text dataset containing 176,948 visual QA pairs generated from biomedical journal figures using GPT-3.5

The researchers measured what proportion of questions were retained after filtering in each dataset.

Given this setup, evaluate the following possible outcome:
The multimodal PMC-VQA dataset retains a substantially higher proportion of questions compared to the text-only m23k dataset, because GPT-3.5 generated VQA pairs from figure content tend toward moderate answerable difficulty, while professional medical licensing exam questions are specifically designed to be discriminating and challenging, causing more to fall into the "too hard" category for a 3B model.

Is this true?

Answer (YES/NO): NO